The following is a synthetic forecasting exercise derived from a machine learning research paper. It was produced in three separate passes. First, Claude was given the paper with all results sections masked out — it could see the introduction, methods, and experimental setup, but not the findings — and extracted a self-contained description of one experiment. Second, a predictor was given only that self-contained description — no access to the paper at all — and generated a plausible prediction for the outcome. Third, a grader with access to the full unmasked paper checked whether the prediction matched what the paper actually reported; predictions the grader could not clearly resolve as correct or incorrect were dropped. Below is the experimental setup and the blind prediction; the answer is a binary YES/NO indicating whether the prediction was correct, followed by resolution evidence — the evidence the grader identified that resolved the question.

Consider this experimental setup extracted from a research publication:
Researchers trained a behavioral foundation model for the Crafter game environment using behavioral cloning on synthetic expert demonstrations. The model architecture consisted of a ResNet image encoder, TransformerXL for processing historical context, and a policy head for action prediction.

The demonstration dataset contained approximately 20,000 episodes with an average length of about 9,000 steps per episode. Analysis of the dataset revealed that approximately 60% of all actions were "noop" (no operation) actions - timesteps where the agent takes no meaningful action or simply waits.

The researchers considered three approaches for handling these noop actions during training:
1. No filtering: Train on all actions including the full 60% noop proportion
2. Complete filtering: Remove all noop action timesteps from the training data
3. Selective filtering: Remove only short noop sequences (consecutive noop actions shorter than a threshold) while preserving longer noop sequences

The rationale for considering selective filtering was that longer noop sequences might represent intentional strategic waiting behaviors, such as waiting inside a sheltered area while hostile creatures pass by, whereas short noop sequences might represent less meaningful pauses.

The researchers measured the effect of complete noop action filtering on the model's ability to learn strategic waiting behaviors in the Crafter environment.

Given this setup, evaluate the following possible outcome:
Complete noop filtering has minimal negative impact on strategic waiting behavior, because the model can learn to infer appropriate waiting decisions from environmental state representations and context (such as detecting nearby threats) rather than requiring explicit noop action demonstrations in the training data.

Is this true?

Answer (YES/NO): NO